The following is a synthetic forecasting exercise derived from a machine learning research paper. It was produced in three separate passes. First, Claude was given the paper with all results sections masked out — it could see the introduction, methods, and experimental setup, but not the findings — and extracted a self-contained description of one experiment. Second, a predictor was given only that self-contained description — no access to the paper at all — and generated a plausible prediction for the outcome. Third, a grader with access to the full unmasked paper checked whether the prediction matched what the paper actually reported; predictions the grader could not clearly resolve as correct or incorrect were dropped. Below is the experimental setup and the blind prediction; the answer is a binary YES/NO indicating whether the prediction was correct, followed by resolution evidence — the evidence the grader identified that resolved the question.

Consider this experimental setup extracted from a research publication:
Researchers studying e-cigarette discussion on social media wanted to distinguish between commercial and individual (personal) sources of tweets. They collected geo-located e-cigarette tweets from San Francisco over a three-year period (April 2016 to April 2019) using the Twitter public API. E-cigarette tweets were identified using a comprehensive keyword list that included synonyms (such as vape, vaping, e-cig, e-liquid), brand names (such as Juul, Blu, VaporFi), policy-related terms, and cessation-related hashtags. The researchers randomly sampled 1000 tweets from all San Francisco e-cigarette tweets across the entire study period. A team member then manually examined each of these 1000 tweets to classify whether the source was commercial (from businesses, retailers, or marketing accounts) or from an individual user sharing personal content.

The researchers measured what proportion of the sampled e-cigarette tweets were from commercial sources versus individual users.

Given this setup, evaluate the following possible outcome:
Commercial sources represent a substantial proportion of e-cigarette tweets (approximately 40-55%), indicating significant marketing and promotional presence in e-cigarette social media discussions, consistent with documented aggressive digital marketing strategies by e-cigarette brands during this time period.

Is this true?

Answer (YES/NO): NO